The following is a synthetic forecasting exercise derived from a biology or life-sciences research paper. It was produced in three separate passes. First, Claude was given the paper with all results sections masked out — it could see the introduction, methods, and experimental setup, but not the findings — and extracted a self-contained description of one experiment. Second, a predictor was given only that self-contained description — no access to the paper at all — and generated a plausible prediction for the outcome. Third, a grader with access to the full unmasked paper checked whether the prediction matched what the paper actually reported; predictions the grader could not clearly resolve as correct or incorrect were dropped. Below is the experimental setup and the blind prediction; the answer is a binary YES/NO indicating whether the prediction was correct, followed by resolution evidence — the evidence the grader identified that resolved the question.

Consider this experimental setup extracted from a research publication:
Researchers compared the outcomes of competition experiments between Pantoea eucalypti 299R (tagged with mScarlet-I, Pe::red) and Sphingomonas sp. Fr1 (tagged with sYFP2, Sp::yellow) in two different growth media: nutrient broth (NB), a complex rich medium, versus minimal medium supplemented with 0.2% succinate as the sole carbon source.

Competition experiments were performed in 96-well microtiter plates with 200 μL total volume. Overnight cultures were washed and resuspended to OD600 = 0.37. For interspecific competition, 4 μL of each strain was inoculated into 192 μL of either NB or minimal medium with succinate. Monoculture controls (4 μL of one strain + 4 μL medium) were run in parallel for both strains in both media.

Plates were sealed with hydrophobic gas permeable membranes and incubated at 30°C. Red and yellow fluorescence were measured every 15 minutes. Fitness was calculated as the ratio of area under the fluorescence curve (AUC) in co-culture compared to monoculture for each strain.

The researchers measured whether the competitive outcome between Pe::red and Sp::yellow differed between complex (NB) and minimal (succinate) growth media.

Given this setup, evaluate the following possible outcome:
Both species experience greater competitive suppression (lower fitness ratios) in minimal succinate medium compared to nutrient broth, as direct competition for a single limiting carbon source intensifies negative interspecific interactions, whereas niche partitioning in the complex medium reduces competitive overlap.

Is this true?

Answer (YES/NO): NO